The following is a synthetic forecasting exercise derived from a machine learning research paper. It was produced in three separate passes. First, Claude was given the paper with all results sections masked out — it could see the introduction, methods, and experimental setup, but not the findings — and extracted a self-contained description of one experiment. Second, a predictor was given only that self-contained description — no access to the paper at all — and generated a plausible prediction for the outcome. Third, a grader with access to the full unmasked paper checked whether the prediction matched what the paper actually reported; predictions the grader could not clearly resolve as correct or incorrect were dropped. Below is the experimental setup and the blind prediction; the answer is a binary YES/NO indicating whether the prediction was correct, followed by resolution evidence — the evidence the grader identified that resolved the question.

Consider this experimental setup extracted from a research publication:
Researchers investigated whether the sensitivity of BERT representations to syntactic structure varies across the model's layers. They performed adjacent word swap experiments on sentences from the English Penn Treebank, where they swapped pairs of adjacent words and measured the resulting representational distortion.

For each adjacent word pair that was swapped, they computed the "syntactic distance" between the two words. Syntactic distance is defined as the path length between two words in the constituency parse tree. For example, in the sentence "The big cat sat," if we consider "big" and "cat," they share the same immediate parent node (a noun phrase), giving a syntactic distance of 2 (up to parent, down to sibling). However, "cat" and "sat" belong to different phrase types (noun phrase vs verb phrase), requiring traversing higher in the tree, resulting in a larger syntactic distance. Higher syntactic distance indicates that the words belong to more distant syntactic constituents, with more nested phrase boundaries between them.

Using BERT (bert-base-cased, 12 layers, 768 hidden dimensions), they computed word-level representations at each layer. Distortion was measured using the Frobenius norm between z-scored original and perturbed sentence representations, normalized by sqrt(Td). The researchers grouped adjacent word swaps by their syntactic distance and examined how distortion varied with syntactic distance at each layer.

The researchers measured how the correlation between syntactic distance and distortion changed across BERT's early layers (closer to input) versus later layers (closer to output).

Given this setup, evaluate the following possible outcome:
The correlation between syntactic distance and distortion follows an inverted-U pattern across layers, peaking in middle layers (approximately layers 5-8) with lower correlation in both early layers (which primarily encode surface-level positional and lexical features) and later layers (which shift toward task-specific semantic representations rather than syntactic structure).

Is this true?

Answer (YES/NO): NO